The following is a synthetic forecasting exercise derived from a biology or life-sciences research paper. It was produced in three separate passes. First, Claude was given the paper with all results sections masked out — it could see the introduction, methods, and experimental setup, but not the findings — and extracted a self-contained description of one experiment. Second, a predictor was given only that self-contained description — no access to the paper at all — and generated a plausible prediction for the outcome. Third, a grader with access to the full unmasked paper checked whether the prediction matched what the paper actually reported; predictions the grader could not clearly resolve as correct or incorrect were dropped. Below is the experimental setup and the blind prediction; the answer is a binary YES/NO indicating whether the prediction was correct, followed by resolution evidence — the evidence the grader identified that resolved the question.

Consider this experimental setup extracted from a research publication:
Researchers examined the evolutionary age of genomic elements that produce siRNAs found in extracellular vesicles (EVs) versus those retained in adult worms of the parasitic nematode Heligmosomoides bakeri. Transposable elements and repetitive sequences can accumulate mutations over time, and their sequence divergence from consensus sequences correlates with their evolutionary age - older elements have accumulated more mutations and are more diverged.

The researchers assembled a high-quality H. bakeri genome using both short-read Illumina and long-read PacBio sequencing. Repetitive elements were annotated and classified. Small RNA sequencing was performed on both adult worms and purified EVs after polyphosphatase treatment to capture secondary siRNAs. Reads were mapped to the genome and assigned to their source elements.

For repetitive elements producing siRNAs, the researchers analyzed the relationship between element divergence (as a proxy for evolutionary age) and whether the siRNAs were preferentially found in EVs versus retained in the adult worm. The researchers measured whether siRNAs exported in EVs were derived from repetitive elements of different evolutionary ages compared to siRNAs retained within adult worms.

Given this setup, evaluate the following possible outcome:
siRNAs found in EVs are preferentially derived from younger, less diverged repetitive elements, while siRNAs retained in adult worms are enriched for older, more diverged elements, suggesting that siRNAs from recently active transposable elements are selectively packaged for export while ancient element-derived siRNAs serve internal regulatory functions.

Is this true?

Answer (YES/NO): YES